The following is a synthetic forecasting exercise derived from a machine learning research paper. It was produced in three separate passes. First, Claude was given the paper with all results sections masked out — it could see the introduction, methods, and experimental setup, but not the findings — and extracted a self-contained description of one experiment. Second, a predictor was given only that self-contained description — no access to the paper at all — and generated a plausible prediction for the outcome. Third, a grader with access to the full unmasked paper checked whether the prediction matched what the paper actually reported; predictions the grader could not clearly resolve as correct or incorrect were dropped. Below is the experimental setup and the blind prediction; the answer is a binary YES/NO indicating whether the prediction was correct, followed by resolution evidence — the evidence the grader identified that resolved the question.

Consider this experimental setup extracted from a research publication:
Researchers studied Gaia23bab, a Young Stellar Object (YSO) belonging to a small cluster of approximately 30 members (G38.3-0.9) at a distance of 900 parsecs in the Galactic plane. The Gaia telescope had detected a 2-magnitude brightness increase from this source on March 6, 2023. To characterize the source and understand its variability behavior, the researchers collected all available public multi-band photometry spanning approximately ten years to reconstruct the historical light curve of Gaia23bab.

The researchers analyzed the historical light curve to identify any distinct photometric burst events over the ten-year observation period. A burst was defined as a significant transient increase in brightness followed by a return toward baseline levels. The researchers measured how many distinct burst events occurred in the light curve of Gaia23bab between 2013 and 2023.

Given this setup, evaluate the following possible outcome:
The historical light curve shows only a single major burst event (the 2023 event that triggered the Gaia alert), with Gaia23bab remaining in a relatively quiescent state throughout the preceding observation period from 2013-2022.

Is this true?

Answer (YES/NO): NO